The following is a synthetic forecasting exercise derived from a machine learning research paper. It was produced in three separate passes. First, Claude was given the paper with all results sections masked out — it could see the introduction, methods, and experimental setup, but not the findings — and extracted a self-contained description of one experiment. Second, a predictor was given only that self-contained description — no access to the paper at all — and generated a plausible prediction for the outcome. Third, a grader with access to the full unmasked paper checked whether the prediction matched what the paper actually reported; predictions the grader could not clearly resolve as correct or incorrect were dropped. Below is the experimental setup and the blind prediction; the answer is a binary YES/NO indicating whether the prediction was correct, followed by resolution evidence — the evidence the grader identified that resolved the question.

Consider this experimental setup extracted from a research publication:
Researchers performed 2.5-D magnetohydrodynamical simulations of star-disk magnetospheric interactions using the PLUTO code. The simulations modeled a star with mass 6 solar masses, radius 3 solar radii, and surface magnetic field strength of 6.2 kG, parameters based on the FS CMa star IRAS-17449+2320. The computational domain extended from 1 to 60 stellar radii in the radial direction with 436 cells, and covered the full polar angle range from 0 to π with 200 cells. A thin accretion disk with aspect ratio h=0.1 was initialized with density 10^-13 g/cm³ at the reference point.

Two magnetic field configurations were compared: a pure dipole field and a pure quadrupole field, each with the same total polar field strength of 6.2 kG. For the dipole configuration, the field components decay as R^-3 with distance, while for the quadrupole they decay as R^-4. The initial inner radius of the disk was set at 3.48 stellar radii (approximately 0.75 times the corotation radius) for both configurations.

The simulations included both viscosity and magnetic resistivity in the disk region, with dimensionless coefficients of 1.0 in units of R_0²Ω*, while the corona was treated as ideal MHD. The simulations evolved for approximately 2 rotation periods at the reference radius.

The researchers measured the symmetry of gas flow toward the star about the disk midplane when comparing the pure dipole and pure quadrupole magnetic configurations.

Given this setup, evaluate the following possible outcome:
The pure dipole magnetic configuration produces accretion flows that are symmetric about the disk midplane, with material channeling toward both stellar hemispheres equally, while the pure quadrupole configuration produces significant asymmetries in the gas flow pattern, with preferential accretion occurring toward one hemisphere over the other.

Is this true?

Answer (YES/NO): NO